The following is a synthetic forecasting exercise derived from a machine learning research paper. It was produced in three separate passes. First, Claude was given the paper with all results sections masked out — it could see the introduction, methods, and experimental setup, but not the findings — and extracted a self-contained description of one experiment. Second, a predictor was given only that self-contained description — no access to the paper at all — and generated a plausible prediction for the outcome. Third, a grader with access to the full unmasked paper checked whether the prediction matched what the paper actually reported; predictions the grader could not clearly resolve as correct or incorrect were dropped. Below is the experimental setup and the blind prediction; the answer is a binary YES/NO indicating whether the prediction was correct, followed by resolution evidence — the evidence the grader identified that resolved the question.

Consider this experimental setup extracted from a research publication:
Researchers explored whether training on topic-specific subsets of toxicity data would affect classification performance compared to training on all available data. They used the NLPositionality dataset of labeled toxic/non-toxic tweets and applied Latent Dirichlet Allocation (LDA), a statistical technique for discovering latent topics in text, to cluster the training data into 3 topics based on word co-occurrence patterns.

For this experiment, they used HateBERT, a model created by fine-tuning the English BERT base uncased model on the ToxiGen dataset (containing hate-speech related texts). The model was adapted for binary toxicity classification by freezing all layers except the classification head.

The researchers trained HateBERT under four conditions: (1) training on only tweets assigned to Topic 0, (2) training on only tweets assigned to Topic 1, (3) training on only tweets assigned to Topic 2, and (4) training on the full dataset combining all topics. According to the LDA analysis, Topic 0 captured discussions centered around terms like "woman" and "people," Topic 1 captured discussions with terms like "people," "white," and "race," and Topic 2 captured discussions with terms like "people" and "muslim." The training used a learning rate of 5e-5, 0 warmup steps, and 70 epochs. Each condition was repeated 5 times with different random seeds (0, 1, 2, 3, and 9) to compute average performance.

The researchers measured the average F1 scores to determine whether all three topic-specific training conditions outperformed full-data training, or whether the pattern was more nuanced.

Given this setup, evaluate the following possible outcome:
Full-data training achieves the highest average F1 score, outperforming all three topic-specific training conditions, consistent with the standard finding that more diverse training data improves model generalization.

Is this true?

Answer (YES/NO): NO